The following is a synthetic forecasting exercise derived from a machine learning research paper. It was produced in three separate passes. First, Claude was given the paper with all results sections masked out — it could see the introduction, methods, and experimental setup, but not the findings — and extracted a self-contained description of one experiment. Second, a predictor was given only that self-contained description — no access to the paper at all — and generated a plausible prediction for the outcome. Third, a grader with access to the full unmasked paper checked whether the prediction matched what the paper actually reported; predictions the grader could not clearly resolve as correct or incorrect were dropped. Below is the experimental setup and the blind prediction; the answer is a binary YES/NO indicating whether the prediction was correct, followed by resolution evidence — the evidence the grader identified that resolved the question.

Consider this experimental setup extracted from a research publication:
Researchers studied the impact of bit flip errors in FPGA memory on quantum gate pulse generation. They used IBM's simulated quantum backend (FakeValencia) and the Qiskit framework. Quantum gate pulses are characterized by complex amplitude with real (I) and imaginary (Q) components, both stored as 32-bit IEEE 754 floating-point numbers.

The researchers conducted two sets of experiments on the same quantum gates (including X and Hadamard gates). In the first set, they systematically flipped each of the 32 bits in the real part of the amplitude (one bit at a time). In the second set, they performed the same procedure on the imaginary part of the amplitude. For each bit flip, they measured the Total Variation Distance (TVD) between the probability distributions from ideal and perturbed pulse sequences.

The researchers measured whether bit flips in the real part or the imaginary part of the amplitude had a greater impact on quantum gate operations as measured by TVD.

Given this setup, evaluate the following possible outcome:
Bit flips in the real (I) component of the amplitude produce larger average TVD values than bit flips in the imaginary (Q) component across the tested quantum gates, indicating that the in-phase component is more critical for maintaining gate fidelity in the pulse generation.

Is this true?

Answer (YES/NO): YES